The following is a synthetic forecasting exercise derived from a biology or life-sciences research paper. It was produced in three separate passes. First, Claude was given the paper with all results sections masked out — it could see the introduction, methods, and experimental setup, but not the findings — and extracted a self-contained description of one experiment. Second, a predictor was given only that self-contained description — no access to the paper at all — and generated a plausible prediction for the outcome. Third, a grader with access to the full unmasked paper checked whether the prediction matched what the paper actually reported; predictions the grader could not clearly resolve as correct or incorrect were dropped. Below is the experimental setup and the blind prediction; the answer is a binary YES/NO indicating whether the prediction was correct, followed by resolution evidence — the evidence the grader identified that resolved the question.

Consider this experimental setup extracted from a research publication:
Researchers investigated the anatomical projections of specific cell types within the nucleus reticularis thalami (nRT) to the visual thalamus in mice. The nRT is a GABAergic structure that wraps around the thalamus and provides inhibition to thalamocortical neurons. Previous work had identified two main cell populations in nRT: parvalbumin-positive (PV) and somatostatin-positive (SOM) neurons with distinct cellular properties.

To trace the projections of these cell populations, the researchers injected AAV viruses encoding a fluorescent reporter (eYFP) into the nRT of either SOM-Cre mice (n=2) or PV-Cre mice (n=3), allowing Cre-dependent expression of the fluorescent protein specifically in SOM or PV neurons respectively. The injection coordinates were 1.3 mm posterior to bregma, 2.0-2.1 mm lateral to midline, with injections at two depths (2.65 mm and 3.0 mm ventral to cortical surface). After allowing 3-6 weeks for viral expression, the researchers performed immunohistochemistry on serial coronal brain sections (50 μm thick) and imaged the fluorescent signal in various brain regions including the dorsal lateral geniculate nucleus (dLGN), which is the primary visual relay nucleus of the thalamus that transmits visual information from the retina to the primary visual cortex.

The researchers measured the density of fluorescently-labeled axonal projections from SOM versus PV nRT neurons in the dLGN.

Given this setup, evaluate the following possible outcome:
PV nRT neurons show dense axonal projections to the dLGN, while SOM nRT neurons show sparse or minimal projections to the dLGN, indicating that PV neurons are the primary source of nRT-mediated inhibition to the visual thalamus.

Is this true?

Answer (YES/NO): NO